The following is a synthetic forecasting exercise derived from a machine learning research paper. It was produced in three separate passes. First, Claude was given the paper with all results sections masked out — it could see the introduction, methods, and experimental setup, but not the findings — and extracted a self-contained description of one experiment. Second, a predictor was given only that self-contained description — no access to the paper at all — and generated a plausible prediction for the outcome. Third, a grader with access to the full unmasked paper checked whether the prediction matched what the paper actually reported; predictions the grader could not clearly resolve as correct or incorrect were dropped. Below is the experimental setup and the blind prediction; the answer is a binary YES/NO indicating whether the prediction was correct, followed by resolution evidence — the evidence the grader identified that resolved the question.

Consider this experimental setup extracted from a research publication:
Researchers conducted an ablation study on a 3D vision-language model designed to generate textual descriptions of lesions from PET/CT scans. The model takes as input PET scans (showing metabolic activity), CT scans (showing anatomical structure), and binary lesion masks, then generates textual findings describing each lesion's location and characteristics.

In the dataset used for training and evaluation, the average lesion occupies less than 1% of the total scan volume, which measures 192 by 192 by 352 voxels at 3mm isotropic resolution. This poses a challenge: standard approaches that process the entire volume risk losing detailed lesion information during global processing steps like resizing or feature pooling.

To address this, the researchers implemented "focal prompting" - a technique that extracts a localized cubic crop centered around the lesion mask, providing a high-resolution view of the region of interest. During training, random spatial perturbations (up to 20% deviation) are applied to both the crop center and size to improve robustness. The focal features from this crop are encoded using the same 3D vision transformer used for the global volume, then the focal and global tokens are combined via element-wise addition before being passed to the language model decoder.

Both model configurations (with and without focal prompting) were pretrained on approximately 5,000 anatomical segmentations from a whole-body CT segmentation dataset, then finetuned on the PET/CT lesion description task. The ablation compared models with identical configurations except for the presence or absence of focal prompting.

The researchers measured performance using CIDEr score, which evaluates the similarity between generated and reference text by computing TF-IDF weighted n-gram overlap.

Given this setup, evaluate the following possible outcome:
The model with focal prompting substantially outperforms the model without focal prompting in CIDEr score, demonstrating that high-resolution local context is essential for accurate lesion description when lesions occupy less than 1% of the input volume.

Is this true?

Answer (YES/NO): YES